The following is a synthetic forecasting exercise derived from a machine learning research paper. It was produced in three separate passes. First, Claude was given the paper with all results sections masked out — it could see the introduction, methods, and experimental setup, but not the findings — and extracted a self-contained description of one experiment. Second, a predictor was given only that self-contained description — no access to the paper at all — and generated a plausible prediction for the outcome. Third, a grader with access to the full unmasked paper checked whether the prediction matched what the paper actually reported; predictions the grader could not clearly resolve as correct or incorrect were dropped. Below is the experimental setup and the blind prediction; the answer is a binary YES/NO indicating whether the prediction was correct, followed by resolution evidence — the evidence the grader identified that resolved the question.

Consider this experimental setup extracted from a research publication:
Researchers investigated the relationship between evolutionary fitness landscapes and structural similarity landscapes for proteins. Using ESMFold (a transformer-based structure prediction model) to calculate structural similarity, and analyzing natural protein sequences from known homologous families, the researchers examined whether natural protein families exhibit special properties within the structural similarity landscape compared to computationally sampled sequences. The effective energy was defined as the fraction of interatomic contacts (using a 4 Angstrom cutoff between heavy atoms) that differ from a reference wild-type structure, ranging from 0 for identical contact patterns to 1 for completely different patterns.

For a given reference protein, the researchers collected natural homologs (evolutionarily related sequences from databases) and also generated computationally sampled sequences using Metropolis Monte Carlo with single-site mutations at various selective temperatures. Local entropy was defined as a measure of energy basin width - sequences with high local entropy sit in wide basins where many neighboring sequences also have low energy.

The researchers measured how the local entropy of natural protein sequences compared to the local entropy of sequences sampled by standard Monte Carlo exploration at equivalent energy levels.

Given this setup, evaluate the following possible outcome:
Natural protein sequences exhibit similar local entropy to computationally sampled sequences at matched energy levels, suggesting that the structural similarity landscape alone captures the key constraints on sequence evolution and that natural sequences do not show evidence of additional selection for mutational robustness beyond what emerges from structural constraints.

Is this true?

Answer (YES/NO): NO